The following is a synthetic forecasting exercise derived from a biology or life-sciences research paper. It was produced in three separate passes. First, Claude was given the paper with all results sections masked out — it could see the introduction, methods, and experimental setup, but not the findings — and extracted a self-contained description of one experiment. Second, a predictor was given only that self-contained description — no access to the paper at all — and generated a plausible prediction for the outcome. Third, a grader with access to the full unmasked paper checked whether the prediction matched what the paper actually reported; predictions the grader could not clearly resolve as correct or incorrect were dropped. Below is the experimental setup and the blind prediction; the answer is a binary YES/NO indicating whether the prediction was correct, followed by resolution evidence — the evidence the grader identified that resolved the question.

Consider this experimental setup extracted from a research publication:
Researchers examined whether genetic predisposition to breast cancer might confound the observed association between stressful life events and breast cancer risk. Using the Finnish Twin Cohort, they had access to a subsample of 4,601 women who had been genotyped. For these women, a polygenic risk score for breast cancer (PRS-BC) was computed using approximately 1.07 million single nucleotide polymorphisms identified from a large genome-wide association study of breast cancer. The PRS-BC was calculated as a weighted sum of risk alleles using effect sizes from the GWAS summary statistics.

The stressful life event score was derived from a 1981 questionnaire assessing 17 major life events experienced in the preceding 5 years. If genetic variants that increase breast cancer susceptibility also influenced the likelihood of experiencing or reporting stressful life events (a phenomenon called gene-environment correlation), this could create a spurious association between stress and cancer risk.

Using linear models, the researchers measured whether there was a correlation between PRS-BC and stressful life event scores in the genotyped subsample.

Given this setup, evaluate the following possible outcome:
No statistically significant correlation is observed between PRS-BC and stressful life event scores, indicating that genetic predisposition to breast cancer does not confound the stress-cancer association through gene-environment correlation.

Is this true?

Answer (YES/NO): YES